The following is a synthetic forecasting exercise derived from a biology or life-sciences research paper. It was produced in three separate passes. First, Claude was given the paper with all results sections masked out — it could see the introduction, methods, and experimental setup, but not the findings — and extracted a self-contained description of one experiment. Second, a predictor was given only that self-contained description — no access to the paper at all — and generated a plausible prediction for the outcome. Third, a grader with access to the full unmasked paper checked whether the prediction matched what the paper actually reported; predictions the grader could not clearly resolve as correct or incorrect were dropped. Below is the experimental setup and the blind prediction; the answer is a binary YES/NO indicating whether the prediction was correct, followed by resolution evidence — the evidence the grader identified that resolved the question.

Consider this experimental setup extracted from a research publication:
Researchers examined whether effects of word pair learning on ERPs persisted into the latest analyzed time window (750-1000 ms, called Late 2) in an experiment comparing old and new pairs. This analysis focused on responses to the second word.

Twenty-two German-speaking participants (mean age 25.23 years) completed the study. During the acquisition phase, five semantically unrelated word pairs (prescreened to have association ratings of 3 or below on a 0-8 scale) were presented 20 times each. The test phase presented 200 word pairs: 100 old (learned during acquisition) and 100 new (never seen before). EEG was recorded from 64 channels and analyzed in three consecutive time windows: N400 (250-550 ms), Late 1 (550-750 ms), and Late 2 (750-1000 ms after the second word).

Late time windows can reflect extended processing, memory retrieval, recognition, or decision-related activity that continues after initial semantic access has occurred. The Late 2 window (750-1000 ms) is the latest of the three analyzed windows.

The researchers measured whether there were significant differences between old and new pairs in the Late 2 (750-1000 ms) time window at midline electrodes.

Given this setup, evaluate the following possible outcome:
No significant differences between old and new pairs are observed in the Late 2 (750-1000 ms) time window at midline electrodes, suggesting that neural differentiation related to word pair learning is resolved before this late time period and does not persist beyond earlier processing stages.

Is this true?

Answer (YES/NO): NO